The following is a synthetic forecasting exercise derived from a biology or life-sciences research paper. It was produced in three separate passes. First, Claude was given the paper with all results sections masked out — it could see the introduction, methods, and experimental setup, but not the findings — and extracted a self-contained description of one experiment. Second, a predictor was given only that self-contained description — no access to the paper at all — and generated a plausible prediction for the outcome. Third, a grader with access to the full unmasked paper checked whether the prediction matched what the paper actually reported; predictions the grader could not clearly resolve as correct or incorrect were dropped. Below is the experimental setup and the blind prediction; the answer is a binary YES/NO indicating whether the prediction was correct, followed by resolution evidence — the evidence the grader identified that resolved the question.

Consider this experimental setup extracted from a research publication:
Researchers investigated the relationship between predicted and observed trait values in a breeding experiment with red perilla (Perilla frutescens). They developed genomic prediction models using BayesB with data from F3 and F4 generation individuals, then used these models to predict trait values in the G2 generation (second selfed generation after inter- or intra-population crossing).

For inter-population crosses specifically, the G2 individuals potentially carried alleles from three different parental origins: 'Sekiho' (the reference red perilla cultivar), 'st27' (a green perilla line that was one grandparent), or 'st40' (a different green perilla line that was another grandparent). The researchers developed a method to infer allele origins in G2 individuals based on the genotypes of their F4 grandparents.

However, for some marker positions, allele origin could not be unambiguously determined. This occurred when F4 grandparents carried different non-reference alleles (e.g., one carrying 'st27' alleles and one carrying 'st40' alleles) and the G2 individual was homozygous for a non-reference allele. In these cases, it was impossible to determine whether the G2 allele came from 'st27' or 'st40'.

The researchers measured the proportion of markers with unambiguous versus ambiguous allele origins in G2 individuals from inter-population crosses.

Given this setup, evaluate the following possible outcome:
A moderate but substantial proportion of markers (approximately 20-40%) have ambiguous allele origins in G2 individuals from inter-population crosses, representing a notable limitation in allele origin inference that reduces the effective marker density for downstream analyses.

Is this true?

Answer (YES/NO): NO